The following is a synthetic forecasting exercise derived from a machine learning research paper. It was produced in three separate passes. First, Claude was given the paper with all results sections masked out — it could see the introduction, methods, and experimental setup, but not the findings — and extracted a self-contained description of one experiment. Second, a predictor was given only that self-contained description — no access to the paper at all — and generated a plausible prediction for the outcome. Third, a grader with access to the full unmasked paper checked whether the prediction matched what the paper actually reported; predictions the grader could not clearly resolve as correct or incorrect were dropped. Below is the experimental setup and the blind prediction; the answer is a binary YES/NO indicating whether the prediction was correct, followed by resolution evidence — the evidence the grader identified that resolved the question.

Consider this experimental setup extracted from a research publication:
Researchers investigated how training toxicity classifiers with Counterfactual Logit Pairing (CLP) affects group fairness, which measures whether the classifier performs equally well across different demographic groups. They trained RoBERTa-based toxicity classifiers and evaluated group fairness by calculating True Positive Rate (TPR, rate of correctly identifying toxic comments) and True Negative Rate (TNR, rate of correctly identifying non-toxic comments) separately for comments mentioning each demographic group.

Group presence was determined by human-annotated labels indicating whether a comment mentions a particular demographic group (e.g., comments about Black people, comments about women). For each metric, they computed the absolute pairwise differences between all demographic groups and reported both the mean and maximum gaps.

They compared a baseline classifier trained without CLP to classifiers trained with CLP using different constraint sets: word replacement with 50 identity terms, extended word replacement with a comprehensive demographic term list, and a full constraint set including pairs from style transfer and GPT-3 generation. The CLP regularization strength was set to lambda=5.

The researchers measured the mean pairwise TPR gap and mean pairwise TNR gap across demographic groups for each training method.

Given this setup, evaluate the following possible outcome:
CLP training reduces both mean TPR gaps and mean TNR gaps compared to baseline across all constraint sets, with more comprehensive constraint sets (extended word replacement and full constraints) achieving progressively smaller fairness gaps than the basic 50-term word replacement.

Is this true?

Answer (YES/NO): NO